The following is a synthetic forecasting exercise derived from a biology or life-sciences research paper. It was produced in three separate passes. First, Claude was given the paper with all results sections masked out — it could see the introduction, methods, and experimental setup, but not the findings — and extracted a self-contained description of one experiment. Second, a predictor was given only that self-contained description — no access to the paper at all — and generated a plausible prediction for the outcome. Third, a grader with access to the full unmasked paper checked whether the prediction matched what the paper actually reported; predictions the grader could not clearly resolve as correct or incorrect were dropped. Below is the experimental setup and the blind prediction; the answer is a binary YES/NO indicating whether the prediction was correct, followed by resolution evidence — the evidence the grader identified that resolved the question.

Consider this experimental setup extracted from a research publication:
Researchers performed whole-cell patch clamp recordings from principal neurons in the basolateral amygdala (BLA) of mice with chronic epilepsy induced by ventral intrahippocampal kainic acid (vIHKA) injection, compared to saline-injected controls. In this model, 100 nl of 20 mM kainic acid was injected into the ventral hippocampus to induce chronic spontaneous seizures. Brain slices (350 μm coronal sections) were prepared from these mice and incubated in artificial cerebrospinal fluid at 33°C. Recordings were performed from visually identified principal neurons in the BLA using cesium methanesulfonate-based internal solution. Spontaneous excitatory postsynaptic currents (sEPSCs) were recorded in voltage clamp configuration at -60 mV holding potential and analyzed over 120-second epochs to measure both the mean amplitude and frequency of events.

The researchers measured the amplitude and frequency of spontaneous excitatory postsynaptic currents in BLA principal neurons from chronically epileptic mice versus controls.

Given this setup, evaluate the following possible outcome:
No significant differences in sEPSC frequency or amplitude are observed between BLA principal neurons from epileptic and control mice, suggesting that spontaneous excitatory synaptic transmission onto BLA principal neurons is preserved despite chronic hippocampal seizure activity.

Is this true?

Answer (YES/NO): NO